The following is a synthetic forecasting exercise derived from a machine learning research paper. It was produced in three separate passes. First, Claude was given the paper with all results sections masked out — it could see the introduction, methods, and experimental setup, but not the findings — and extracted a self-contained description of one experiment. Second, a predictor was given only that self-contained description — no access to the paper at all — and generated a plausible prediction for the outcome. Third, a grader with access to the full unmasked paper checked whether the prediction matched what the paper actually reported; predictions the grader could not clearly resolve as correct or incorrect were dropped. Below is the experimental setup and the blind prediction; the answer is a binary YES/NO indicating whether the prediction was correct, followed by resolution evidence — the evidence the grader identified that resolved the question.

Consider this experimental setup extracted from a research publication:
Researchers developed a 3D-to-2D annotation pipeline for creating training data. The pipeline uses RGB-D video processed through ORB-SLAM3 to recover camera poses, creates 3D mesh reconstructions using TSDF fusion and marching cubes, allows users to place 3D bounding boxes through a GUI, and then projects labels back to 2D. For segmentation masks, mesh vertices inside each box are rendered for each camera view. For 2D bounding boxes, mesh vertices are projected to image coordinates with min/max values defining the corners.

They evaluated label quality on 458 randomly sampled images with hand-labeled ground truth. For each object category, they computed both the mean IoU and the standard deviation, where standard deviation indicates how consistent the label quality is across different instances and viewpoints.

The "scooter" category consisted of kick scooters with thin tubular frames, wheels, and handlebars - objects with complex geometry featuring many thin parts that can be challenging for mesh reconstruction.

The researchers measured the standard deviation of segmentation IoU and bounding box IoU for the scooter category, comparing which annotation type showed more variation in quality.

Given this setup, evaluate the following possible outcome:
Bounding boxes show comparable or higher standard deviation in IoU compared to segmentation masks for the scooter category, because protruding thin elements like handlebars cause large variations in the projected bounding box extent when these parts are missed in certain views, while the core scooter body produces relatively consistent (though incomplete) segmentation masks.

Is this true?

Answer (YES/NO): YES